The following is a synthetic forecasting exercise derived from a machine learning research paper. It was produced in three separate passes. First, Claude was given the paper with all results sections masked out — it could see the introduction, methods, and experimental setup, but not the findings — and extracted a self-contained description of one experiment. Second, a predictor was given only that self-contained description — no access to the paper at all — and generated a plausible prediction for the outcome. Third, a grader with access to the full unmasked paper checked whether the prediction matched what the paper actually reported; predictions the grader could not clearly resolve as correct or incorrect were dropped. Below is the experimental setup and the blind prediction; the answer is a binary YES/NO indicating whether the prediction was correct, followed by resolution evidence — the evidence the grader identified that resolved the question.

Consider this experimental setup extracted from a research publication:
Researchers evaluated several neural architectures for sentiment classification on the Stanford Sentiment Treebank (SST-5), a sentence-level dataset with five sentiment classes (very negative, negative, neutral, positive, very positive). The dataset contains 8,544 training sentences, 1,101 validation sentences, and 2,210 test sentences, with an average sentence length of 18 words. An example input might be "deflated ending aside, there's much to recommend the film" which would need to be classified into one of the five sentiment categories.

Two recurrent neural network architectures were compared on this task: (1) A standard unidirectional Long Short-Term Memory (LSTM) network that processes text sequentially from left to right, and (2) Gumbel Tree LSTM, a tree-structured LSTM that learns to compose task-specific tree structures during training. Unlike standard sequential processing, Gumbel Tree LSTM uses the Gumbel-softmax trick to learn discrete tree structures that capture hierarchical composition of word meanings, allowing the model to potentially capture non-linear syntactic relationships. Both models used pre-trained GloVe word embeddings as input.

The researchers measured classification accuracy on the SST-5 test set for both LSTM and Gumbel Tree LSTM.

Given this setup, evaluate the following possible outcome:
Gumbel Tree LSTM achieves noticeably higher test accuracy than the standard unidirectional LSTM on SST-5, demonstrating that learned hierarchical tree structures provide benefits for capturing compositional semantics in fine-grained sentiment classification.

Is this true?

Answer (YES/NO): NO